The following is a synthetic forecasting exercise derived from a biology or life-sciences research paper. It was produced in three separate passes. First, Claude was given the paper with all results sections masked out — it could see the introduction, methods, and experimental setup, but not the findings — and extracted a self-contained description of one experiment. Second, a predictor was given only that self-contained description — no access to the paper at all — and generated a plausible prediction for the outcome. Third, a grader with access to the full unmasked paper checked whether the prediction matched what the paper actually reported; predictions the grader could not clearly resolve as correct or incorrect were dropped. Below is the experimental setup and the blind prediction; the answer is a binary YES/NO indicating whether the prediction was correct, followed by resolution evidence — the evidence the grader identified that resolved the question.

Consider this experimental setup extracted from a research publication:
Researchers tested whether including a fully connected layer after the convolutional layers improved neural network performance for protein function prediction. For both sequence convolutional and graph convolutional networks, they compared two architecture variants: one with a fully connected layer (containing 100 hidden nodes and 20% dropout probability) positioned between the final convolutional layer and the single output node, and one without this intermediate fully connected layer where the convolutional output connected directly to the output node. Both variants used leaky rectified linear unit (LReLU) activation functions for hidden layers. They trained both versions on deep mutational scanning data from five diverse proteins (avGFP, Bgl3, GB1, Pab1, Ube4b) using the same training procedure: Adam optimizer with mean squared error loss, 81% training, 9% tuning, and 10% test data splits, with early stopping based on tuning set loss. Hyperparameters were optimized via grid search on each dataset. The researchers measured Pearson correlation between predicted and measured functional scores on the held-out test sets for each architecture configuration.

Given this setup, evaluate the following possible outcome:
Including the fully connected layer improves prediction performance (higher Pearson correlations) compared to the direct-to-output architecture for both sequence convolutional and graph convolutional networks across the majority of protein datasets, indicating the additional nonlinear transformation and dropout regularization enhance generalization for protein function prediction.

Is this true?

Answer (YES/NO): YES